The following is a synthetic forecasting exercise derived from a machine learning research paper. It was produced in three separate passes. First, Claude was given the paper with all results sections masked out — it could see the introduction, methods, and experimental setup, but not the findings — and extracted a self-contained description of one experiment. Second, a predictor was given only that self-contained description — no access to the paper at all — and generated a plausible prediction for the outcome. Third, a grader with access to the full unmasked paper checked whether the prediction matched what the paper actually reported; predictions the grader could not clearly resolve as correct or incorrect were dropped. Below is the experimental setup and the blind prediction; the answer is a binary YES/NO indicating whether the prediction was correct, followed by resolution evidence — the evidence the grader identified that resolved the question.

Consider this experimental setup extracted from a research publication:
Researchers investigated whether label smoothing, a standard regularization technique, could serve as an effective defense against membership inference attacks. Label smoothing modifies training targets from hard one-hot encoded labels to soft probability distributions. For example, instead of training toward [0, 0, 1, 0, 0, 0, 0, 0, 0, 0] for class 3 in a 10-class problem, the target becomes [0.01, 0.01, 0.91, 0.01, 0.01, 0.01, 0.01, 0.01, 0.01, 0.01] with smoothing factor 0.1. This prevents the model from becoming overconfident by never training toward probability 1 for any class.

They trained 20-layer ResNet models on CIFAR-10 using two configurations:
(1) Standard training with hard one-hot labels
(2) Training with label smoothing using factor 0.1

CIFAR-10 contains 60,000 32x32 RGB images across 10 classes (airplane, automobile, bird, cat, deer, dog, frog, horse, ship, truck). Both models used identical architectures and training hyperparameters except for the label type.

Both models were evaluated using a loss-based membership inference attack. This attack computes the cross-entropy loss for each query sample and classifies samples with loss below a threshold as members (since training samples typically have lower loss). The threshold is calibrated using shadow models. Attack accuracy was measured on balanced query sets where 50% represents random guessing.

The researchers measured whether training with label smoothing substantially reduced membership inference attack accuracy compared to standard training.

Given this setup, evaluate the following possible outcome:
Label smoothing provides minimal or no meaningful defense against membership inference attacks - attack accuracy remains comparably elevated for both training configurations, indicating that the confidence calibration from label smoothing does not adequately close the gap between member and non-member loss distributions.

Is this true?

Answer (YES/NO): YES